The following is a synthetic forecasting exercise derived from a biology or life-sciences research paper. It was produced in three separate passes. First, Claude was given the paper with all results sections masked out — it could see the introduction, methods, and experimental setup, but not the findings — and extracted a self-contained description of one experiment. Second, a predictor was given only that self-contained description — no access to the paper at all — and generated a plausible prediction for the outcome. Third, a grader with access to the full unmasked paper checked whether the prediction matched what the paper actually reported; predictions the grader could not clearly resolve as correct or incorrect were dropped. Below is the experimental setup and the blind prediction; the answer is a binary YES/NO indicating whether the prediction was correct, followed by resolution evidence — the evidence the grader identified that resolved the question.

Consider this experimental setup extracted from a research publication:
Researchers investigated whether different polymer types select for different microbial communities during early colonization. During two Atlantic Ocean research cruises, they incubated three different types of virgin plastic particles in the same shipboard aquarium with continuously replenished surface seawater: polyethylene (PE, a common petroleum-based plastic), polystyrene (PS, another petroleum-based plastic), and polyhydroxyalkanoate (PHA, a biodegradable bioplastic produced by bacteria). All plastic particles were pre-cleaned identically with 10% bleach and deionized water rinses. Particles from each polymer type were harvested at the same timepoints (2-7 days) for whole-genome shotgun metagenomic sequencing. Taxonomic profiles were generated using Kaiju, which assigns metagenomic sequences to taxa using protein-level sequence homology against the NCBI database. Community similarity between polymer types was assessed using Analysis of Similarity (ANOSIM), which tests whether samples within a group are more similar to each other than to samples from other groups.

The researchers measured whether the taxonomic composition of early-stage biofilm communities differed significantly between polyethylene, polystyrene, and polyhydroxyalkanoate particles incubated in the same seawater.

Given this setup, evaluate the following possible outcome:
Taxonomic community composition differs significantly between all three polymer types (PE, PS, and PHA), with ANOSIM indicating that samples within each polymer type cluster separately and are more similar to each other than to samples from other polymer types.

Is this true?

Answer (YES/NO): NO